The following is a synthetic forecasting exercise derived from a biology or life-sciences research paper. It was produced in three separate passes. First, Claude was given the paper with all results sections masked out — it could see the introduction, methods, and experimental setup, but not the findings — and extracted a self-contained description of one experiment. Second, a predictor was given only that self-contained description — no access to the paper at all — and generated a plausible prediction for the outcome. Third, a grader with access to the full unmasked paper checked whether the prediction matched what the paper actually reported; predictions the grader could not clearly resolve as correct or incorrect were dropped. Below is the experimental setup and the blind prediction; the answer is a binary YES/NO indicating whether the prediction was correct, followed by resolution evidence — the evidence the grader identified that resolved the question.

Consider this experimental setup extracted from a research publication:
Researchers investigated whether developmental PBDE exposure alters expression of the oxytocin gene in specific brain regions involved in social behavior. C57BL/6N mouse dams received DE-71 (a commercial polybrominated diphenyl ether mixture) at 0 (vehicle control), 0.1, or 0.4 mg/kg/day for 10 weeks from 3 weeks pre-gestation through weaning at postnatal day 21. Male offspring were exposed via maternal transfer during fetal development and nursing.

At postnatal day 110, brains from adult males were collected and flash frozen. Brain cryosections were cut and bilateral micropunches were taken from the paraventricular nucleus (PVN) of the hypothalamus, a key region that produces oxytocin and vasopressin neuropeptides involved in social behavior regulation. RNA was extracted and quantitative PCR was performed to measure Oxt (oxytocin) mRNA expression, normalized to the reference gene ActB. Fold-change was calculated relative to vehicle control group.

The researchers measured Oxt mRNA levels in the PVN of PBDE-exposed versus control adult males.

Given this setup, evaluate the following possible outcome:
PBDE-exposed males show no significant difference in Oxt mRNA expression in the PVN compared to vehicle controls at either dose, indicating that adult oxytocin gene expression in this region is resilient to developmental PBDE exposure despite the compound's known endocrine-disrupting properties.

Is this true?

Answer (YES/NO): NO